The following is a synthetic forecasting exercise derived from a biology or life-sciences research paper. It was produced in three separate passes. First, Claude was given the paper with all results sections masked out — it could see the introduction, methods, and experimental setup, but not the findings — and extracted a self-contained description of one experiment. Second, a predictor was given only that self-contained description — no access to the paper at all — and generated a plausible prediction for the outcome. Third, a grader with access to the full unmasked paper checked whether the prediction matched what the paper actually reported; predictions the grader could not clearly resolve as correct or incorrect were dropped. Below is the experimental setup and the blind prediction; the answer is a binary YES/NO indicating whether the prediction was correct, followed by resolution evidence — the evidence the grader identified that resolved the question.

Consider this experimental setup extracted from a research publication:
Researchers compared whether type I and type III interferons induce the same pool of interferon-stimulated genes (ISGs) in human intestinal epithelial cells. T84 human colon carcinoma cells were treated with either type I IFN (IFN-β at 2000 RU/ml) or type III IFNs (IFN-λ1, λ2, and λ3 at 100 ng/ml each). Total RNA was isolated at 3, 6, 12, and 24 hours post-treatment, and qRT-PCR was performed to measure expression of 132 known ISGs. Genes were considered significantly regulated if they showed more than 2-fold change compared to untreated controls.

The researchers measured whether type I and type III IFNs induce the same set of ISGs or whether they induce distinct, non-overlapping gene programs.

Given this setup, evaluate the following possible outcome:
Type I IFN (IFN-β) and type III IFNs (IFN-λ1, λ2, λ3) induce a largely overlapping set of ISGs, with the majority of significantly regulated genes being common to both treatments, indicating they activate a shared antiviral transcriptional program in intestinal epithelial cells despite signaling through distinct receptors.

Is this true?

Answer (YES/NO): YES